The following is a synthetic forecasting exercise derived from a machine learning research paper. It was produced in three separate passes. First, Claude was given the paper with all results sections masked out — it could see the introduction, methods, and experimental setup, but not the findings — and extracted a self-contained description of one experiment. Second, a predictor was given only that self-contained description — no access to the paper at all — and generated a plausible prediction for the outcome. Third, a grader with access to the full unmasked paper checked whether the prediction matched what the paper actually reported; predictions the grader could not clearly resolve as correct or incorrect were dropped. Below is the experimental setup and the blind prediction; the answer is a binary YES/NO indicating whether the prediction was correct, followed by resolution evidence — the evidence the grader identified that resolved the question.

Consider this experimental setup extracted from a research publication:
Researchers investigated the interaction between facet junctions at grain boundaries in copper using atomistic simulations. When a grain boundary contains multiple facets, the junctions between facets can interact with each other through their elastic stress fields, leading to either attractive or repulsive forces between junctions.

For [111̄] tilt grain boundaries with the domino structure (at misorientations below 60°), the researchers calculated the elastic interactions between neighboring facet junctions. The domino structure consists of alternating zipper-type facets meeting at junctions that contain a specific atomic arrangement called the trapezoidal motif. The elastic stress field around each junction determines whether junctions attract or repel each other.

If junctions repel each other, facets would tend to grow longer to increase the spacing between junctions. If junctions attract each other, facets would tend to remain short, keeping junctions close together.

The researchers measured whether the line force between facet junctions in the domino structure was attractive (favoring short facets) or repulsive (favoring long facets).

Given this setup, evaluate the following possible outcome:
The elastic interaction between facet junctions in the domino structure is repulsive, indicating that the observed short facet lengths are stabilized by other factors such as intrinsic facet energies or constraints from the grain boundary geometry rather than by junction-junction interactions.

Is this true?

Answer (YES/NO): NO